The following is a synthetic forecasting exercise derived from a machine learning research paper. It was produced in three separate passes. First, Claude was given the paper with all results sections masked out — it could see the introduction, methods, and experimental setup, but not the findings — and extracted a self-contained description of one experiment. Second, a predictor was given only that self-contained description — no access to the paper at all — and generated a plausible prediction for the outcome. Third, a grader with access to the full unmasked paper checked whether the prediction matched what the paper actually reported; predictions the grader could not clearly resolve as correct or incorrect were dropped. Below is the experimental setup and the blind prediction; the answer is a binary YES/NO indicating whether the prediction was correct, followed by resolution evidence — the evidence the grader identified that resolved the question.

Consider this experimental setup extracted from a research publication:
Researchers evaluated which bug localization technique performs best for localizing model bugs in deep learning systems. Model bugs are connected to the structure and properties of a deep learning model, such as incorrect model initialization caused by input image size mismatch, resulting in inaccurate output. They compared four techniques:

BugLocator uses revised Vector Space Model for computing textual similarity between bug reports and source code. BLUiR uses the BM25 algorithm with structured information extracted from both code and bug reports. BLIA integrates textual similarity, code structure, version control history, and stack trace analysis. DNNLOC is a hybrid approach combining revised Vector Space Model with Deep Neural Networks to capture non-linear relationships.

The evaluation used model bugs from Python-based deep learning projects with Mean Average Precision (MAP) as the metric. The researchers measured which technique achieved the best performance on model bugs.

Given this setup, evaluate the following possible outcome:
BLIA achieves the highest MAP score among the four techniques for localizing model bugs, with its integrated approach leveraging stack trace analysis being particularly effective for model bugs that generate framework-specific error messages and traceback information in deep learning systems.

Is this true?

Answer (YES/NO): NO